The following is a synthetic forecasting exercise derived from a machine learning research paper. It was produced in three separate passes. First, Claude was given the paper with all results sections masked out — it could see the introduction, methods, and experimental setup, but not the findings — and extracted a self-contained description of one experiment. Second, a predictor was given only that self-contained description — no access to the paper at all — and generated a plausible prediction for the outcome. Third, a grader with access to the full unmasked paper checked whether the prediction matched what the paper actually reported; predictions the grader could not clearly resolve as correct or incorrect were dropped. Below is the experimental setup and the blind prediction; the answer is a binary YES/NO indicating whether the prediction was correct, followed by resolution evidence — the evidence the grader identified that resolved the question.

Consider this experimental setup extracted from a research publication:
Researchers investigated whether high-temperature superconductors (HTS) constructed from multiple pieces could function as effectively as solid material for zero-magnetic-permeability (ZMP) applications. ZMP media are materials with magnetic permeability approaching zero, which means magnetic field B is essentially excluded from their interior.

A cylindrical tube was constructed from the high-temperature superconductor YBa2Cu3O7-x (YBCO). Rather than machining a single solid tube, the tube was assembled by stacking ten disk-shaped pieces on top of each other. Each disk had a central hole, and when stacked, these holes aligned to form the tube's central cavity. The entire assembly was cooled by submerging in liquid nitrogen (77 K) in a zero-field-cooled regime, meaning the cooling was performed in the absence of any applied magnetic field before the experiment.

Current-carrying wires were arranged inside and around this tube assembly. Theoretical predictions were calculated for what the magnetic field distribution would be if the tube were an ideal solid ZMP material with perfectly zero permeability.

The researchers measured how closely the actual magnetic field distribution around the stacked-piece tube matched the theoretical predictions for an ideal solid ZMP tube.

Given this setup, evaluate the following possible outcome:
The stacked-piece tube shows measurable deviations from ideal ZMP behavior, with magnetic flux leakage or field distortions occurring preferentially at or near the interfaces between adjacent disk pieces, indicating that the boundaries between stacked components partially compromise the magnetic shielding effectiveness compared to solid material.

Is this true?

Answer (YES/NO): NO